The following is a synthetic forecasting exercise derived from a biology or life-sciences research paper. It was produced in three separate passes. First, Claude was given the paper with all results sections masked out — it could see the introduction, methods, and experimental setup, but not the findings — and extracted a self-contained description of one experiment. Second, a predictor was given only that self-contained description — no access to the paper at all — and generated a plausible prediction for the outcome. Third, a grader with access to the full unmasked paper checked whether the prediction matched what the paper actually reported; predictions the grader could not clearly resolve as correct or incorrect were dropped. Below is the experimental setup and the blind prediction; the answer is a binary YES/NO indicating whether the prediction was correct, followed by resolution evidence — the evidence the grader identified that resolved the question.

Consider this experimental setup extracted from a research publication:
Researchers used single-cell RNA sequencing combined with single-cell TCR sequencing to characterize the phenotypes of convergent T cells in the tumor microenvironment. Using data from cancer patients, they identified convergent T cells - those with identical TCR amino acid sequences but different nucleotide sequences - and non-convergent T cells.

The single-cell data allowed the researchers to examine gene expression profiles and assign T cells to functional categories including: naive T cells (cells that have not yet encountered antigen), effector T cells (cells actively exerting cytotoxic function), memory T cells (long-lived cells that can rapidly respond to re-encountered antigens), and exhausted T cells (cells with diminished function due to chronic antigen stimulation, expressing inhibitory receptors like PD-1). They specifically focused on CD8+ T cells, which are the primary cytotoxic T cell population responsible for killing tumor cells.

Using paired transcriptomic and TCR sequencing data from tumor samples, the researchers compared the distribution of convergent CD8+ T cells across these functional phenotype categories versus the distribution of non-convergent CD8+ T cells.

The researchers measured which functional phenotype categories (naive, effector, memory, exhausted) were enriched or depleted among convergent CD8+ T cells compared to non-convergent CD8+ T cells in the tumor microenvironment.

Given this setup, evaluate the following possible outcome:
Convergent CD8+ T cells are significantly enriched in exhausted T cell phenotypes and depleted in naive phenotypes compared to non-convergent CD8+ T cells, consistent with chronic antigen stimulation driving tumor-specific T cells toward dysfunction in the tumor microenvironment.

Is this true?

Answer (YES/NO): NO